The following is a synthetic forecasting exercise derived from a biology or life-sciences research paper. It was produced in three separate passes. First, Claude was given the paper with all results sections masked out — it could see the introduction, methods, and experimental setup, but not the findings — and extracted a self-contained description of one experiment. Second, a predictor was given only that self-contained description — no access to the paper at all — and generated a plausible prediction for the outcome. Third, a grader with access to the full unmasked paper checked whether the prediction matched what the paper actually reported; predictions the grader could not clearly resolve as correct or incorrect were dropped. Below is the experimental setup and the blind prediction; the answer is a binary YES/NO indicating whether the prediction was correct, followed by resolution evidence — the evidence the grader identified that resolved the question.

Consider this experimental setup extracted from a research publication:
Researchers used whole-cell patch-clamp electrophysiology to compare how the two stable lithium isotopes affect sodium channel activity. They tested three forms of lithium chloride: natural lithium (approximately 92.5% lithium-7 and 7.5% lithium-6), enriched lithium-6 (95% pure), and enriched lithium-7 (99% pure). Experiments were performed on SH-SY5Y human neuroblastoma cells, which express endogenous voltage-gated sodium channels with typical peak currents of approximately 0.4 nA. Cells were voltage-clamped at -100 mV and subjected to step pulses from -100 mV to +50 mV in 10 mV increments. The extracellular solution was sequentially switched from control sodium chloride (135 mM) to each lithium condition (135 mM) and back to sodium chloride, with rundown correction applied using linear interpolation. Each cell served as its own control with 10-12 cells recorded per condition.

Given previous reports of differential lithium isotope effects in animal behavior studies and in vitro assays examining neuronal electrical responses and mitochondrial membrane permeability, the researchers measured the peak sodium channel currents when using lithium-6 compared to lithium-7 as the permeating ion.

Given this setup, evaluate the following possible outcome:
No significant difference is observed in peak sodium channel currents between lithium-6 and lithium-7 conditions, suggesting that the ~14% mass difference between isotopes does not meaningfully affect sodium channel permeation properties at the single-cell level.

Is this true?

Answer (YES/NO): YES